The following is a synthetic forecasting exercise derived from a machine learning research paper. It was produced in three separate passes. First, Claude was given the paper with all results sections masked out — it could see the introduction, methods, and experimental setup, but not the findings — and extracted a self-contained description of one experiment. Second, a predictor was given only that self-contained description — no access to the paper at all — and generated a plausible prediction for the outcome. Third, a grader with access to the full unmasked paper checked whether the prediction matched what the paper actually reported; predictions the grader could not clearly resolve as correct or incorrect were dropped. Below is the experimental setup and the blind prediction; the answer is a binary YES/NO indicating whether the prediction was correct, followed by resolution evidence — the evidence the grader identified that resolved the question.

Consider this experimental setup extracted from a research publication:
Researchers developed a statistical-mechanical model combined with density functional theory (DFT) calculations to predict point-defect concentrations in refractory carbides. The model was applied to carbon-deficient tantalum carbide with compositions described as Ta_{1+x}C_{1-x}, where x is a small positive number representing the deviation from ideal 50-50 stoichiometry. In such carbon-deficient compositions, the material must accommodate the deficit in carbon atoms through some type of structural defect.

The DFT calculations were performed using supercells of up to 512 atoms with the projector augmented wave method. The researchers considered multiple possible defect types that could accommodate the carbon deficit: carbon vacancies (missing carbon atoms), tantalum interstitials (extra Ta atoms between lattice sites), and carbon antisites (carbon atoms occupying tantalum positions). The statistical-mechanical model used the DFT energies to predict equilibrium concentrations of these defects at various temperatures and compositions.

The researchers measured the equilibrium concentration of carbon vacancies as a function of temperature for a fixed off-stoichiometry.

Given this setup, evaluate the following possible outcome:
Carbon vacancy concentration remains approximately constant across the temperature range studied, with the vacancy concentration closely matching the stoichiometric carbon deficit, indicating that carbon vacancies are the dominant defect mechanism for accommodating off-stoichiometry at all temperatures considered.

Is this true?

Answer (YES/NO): YES